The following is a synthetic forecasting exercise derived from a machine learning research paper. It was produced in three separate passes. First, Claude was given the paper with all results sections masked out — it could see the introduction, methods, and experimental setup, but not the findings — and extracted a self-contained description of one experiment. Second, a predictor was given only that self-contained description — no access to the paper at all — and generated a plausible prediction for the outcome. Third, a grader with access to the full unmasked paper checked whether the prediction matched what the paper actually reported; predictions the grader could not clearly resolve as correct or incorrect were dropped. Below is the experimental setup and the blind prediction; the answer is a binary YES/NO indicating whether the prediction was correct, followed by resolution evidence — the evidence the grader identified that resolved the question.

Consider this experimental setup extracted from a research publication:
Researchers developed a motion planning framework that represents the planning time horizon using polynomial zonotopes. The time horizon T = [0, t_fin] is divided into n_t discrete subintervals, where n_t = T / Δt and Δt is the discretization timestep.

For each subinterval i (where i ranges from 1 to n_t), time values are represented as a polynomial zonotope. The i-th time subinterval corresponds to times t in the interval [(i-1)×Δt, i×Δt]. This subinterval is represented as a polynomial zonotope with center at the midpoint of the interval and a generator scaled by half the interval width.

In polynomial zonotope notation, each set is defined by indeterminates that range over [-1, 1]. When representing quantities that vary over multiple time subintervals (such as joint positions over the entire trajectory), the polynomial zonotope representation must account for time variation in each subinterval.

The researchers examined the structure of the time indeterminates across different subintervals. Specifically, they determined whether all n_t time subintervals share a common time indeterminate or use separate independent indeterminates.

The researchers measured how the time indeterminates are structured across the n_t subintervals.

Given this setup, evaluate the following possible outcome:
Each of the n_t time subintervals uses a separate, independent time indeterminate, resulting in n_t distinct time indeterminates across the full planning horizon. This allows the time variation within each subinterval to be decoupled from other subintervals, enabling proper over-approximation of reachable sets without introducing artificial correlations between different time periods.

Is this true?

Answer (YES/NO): YES